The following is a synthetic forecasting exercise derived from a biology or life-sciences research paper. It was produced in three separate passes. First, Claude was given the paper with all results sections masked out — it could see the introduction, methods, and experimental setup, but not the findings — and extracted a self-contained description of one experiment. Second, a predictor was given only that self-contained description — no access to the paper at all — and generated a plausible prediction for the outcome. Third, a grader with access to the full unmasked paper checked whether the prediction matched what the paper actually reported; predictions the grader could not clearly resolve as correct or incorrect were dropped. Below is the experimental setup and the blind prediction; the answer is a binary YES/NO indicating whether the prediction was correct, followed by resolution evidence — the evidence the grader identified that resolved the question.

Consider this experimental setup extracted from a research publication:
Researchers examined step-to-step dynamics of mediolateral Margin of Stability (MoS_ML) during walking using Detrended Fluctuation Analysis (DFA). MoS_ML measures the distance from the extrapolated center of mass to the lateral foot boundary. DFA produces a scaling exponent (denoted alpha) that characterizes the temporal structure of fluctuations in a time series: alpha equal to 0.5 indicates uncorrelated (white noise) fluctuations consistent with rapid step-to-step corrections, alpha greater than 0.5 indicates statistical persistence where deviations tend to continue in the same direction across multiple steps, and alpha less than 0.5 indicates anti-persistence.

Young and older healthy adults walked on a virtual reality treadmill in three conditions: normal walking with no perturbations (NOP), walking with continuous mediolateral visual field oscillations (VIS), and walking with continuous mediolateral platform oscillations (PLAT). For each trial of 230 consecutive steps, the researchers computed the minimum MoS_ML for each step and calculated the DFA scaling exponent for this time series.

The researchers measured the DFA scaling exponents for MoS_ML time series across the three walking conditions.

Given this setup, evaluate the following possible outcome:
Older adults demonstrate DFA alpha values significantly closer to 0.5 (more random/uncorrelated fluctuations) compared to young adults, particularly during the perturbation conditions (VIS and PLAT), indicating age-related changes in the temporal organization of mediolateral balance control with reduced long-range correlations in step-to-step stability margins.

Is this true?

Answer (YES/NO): NO